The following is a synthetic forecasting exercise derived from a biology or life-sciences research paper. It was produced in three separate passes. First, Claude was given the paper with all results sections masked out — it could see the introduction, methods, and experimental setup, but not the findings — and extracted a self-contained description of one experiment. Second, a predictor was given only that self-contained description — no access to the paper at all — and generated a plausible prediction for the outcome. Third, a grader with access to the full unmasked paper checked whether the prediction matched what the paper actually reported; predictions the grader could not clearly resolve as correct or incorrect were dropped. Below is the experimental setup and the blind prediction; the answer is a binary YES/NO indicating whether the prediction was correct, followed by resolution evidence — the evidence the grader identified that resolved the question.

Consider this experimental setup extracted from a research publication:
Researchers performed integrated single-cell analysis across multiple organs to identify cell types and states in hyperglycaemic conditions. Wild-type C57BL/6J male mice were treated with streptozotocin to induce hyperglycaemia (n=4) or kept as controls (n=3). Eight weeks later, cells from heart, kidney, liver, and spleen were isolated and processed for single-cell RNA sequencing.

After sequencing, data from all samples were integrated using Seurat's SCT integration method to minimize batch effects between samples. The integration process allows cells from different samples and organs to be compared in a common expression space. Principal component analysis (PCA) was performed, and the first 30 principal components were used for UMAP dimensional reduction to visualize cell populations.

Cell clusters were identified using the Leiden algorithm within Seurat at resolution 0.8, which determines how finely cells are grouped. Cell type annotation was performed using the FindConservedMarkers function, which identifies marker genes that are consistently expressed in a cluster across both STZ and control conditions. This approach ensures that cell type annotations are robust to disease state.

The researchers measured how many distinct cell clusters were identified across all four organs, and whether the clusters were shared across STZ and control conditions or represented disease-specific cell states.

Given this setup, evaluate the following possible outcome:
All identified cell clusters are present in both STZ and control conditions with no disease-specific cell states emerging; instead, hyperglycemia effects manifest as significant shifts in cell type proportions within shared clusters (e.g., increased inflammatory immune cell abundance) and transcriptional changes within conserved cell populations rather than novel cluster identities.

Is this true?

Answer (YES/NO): NO